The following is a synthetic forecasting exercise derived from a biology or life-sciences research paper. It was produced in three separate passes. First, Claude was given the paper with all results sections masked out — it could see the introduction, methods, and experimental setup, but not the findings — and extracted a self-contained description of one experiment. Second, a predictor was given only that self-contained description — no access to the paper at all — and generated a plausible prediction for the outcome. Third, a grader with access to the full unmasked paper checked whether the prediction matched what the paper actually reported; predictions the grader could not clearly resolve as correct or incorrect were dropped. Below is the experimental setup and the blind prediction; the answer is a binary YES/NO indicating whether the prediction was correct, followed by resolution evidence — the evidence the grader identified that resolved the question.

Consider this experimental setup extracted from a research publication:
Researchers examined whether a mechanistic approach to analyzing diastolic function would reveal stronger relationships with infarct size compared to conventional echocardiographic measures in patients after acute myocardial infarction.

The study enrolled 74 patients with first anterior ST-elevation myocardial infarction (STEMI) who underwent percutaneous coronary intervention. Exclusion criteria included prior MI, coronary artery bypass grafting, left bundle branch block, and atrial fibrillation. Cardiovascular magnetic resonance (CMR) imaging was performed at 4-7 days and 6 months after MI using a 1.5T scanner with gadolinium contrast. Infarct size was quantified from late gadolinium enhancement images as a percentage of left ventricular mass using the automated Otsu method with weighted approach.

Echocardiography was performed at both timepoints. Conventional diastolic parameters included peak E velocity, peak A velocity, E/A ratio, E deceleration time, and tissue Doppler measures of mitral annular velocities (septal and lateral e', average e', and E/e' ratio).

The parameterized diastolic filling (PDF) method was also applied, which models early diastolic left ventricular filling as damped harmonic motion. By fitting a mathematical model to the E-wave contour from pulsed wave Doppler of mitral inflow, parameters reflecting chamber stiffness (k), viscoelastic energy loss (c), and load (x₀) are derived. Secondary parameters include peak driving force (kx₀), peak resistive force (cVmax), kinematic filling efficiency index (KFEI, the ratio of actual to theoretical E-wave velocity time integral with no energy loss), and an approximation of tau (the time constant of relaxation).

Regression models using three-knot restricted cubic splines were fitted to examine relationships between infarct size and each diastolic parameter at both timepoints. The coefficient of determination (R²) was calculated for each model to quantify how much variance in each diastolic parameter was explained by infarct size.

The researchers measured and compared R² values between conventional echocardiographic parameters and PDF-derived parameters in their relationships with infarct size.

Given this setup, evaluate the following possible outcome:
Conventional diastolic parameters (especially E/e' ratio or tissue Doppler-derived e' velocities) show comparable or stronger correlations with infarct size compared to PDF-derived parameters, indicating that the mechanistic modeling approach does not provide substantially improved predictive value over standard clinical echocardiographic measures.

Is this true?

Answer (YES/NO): NO